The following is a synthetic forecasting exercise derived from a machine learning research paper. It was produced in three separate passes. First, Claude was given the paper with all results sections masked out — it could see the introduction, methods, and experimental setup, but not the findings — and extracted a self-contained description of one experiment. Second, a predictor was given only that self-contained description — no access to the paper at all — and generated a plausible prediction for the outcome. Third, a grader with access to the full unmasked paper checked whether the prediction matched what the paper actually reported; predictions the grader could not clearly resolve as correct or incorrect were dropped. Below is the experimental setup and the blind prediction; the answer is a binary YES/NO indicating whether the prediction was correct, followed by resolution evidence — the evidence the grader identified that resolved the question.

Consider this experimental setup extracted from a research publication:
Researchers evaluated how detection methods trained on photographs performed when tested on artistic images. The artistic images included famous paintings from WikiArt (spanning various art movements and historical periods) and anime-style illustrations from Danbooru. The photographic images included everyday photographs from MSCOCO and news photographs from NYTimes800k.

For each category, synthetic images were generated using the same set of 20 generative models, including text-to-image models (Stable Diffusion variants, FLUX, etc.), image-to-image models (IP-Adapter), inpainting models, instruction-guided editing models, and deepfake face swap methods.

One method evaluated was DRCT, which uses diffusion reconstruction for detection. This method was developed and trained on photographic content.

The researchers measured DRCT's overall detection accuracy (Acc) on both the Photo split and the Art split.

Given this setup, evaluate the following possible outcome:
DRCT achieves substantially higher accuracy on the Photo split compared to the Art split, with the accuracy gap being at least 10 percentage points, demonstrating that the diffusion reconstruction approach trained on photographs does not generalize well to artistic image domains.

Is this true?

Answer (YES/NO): NO